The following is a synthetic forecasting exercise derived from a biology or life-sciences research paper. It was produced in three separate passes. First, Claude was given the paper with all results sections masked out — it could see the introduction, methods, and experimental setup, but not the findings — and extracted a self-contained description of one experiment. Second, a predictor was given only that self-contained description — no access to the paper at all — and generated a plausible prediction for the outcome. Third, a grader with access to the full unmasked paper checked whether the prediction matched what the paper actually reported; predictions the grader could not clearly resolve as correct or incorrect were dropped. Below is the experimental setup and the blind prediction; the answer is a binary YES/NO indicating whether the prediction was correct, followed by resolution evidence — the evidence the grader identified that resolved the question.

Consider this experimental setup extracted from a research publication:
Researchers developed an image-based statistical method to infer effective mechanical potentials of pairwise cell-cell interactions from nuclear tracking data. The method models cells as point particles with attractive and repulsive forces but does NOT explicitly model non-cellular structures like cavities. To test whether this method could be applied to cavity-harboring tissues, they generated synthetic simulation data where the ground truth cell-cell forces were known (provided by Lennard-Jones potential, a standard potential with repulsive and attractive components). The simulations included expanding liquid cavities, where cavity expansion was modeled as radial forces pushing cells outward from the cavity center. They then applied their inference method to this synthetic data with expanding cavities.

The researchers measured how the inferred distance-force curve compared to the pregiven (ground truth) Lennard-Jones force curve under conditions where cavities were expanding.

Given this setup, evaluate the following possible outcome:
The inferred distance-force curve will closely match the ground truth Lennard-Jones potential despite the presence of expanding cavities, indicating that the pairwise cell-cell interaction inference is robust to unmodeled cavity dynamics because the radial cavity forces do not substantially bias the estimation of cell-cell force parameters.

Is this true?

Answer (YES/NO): NO